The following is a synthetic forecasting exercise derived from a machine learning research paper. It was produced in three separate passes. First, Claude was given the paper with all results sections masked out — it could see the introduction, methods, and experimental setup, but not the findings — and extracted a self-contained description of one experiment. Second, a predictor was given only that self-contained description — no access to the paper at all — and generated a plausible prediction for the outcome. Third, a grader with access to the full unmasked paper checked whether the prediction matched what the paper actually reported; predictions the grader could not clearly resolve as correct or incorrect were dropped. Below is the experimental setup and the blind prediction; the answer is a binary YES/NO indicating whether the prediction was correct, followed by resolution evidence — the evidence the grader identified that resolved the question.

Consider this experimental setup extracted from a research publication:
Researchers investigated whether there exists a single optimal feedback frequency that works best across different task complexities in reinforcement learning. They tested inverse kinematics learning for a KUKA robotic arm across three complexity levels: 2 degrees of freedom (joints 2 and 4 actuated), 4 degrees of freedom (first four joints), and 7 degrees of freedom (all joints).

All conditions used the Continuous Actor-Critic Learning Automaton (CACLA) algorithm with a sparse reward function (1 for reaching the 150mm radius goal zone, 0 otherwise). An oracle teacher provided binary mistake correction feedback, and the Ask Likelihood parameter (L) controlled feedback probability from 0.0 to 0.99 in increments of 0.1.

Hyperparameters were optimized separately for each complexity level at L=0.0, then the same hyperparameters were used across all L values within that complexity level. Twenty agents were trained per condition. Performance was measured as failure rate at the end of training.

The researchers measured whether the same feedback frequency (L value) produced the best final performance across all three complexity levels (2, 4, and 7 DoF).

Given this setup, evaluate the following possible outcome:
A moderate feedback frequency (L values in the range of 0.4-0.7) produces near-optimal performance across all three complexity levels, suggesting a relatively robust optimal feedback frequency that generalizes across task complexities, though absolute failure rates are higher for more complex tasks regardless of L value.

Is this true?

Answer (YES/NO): NO